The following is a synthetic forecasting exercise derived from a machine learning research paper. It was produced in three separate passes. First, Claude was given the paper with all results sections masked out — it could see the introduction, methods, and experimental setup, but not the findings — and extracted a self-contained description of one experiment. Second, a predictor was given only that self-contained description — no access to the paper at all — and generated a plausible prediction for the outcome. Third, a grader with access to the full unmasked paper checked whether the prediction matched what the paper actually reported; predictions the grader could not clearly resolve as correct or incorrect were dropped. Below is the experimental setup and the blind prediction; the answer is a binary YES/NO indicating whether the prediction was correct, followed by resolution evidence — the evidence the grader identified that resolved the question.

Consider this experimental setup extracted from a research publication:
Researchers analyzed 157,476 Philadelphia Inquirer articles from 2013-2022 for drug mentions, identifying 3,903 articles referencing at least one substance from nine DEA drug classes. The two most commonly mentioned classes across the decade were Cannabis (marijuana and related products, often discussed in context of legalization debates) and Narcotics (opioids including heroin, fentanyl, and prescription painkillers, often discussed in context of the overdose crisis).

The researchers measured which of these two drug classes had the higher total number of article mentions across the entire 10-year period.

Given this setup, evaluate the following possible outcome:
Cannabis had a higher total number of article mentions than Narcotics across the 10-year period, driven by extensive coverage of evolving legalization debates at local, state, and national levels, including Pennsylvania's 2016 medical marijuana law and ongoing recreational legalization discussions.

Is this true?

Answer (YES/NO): YES